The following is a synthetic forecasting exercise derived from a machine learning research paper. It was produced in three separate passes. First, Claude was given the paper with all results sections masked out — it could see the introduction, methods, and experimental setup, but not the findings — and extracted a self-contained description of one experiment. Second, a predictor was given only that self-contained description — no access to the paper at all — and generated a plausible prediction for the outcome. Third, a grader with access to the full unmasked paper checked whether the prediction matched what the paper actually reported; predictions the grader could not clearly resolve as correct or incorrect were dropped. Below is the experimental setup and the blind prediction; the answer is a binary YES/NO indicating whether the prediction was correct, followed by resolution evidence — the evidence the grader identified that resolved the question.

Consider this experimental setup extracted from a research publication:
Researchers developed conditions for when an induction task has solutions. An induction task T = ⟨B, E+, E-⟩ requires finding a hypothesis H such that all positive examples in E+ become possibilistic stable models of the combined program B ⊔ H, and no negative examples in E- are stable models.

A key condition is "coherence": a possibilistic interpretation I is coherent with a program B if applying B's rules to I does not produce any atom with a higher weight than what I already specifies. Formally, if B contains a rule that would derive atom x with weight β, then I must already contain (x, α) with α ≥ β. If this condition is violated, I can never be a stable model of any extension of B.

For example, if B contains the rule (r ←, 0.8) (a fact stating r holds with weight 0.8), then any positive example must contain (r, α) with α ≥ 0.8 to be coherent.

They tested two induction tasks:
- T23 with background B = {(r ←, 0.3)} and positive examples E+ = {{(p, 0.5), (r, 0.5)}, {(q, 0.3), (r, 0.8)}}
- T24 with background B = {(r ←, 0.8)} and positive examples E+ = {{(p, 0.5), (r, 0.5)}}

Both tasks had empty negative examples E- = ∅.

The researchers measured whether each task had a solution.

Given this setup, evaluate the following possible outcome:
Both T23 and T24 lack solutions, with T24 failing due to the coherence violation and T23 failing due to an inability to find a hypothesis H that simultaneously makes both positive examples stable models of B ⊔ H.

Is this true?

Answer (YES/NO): NO